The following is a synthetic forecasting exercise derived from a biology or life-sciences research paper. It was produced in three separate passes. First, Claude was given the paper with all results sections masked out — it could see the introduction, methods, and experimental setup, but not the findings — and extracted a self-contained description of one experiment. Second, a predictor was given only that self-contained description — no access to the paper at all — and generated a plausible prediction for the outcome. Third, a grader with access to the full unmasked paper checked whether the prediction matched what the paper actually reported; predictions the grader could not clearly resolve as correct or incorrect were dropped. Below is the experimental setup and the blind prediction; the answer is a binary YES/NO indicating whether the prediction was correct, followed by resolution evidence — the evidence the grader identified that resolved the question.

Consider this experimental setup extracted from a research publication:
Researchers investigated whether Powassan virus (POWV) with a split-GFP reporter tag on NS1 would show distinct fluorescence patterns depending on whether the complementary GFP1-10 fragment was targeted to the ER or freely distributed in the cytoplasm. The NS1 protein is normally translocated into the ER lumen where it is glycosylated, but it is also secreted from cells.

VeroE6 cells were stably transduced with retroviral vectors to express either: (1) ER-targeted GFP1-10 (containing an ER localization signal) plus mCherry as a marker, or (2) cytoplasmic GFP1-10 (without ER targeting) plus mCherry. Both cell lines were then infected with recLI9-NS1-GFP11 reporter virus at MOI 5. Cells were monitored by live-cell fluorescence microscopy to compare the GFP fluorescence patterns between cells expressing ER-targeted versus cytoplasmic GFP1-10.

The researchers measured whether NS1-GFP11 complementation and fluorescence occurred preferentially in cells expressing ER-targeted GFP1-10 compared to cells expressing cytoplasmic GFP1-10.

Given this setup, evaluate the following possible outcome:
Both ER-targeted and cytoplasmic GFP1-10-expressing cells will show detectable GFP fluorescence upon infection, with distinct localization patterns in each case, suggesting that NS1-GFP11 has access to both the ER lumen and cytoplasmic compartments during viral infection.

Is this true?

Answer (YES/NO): NO